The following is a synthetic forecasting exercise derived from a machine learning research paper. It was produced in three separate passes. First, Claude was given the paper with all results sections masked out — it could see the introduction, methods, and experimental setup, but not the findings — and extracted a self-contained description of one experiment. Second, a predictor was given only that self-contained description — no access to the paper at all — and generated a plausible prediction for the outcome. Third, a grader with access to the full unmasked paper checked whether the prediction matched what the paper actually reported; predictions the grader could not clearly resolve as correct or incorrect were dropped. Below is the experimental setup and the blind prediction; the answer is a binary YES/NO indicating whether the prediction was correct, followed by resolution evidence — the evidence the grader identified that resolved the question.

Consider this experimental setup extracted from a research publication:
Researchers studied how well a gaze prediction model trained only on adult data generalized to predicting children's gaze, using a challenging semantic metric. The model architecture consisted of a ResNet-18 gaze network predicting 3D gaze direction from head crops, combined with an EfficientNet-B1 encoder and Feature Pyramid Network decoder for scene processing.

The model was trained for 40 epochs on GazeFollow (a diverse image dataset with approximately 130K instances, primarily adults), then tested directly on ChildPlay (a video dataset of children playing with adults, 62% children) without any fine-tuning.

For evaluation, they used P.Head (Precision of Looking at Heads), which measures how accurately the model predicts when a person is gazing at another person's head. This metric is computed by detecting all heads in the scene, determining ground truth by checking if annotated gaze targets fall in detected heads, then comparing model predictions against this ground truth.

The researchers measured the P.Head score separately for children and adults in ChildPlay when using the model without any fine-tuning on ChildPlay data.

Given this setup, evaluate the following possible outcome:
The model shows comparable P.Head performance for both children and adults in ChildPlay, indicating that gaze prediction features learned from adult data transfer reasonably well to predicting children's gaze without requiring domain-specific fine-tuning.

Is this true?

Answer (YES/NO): NO